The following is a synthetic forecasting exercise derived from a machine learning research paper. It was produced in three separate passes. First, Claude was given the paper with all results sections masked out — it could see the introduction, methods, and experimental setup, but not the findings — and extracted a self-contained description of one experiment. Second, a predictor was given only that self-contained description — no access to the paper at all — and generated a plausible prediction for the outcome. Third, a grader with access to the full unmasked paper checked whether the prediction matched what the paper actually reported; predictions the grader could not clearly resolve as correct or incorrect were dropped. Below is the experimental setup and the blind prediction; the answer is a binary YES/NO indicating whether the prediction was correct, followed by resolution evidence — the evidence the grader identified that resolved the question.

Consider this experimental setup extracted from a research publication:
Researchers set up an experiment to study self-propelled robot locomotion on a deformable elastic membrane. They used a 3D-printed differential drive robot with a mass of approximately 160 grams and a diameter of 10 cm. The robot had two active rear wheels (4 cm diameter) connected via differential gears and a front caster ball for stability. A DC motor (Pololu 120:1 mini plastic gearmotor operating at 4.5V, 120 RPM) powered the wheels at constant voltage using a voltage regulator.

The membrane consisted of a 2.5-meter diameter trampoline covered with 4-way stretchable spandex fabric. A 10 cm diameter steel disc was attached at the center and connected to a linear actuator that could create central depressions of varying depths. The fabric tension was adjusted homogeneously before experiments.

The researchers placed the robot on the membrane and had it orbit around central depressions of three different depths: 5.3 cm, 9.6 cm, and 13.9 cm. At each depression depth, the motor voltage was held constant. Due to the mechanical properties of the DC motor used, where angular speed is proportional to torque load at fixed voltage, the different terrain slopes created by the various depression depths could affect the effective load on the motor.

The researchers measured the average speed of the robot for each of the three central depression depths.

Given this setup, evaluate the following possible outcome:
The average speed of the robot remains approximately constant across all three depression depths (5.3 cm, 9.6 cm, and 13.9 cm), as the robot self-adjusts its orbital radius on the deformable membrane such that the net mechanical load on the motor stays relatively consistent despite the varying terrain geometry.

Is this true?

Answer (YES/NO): NO